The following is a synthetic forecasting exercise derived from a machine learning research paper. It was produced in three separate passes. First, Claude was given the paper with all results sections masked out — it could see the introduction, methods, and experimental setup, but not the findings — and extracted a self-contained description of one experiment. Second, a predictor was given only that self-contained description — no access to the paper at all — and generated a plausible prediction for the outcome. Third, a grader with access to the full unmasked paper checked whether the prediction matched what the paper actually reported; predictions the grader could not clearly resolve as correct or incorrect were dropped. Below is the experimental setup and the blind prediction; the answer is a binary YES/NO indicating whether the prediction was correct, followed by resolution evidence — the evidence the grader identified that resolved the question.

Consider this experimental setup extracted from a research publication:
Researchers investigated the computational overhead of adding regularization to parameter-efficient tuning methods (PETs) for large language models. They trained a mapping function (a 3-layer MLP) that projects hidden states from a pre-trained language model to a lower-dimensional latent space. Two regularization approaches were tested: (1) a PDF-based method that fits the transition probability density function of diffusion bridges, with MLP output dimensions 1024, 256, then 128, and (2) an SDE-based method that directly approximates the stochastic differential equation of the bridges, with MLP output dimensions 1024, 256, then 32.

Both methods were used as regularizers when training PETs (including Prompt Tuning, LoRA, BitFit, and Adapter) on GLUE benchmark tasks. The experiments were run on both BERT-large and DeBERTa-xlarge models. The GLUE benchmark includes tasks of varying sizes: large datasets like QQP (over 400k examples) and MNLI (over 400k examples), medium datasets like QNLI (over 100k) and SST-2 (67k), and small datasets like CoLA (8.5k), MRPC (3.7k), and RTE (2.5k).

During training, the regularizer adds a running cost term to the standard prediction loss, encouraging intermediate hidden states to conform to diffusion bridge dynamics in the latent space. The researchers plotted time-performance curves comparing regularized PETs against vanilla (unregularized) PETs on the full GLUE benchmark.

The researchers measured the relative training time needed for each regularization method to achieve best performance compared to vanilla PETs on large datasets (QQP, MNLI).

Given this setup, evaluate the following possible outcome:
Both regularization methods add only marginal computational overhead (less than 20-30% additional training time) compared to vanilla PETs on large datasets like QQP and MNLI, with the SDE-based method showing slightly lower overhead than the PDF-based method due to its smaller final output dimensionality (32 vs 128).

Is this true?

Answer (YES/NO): NO